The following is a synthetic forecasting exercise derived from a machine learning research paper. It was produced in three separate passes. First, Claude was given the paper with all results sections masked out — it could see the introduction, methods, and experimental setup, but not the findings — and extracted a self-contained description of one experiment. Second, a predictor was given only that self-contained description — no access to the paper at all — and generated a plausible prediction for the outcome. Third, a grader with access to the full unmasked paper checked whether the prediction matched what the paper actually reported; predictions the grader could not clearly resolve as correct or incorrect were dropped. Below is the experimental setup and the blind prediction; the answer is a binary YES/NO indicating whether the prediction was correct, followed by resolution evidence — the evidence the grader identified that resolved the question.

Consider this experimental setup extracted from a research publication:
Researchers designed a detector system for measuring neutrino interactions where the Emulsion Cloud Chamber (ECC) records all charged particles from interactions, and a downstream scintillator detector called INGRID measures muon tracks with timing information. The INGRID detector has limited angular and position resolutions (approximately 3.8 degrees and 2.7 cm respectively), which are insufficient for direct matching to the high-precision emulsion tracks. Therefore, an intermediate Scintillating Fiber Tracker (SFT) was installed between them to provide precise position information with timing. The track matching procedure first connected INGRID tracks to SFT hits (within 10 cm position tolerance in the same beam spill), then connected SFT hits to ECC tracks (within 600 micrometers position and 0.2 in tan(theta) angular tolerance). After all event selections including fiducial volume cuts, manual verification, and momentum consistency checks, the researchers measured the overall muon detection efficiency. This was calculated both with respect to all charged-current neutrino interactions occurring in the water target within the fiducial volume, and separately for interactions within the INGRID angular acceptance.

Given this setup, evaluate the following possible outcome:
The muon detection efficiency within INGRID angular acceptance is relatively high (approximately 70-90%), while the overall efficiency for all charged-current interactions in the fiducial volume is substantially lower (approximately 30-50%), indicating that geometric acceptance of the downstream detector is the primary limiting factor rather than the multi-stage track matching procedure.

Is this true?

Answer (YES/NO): NO